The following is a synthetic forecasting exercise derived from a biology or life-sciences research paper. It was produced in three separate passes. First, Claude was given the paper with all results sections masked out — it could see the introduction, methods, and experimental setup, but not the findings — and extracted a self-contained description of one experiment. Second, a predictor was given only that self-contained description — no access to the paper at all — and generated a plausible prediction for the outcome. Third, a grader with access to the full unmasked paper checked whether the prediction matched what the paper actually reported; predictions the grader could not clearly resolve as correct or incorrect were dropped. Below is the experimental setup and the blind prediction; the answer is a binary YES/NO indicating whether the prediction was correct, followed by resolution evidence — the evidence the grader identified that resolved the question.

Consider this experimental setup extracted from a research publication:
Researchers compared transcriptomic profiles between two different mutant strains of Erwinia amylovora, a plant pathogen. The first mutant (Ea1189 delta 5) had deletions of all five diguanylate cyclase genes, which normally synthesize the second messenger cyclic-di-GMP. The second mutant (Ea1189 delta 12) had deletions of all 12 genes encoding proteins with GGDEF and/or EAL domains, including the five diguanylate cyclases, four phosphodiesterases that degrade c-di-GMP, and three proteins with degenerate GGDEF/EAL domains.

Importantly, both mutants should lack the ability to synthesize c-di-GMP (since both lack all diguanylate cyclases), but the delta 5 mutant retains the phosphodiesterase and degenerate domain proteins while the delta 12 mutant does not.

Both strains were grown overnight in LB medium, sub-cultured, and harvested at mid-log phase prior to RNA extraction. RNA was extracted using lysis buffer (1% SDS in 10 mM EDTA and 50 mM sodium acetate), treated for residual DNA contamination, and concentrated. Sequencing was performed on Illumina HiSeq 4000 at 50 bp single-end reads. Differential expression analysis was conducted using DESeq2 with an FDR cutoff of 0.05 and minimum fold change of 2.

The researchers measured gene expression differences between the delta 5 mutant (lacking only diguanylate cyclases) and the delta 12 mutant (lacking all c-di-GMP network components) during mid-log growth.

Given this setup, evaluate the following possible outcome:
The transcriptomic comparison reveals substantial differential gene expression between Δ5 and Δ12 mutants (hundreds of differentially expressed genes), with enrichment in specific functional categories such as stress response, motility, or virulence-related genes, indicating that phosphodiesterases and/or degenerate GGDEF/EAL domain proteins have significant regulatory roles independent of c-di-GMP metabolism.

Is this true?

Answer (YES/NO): YES